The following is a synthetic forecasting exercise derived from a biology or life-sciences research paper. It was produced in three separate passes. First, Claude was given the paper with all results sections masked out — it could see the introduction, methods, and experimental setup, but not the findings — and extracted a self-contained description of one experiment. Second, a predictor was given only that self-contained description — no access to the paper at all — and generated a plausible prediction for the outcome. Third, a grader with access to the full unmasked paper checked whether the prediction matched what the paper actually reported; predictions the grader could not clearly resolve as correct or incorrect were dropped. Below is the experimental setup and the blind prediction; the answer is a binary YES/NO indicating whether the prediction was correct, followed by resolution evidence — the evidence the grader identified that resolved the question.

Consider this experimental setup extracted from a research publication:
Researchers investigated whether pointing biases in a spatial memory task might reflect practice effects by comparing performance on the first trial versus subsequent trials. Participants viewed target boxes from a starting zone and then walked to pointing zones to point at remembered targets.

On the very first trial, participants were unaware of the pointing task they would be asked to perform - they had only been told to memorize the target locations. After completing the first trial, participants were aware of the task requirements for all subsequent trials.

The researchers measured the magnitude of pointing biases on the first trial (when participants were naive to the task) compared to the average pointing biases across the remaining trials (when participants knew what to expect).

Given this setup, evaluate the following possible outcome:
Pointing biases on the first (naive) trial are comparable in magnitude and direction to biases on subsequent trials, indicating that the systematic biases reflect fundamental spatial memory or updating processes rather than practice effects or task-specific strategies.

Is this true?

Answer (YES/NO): NO